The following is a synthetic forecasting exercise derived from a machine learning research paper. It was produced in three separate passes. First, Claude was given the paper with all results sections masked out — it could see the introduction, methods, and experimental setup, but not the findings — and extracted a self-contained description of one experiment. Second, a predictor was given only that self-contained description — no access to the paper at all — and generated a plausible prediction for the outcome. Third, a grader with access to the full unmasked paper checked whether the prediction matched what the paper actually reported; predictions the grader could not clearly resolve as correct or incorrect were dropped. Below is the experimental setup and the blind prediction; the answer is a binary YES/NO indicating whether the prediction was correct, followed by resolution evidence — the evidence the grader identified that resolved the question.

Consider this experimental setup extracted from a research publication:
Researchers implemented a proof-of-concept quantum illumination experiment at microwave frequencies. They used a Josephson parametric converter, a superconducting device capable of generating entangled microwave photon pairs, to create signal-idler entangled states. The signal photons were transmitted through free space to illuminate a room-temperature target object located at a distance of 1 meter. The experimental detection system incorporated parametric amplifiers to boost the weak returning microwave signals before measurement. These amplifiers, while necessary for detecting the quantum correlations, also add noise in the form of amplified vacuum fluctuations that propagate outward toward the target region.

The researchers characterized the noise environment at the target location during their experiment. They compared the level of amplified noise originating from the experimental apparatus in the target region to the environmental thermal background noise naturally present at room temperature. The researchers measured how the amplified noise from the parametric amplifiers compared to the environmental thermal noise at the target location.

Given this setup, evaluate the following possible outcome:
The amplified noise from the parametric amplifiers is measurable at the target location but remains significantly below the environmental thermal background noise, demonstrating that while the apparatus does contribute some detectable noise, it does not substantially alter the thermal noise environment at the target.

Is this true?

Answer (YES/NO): NO